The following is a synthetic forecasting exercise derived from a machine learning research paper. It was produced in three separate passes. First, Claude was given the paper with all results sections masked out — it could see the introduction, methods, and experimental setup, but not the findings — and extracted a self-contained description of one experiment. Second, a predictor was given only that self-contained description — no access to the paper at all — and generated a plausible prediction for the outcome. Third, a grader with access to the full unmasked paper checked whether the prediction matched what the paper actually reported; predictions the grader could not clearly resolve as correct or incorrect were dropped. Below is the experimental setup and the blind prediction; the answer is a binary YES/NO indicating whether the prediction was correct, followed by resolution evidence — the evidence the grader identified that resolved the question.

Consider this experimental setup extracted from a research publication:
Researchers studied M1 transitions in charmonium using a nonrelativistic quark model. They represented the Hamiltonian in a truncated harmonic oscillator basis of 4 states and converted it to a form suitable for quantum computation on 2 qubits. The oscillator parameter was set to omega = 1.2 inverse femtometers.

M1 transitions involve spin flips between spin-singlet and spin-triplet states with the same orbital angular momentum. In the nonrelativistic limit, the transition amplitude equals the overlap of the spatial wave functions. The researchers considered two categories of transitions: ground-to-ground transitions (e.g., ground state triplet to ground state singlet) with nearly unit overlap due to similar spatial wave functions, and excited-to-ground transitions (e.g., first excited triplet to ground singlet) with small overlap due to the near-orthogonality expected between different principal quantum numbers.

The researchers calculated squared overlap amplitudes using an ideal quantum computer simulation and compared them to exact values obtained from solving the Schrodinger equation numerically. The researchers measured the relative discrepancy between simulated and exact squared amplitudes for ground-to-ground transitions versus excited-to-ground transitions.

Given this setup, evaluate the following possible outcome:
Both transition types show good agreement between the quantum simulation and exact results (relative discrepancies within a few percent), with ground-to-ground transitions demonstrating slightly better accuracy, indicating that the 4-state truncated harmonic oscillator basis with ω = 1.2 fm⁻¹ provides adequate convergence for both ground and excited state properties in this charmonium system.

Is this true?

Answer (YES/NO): NO